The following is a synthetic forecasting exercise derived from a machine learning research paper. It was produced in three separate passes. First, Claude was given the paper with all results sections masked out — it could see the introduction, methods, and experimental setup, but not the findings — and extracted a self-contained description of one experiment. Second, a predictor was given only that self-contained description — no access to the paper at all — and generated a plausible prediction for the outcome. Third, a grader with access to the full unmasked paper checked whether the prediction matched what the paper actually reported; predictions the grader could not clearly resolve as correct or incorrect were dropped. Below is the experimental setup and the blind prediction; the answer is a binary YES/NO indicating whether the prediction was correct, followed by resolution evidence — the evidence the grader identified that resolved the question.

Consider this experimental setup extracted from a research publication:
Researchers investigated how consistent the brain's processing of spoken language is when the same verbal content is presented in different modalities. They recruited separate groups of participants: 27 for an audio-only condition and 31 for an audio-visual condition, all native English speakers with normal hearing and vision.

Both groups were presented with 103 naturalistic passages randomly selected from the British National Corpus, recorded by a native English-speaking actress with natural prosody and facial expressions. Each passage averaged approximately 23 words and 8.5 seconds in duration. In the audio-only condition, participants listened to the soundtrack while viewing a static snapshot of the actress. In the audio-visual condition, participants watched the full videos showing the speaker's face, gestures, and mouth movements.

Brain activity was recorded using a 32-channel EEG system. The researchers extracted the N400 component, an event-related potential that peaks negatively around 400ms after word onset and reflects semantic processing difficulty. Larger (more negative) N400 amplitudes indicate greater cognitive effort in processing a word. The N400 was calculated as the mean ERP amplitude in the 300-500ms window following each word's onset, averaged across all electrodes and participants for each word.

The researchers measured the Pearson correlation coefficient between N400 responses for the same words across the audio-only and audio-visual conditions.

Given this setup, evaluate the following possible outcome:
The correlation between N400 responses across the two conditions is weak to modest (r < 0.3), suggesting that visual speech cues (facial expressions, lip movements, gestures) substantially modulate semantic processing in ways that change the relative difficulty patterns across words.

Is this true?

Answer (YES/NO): YES